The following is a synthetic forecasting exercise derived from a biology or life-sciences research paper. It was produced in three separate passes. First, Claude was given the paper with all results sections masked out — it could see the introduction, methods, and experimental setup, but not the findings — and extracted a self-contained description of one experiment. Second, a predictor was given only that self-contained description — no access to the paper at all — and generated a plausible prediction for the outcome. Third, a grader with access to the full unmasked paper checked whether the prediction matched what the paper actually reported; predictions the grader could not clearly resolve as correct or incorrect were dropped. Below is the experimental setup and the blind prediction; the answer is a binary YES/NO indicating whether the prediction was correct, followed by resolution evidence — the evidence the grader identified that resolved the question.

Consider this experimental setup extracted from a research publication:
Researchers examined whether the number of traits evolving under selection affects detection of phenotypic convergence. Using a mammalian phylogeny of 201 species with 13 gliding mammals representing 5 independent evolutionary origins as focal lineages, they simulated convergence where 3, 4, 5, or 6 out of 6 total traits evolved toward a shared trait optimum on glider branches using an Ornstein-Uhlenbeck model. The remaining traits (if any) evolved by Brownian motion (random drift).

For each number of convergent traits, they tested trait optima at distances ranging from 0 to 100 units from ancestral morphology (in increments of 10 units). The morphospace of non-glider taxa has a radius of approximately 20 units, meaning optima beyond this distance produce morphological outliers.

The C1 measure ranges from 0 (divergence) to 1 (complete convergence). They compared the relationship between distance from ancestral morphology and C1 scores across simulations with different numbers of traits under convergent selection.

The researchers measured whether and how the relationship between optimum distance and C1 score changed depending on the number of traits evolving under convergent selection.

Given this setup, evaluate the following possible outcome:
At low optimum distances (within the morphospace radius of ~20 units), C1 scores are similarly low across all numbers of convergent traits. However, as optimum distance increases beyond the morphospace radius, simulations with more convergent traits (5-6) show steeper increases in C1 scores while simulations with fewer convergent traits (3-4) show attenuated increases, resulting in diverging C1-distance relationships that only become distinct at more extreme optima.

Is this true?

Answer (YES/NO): NO